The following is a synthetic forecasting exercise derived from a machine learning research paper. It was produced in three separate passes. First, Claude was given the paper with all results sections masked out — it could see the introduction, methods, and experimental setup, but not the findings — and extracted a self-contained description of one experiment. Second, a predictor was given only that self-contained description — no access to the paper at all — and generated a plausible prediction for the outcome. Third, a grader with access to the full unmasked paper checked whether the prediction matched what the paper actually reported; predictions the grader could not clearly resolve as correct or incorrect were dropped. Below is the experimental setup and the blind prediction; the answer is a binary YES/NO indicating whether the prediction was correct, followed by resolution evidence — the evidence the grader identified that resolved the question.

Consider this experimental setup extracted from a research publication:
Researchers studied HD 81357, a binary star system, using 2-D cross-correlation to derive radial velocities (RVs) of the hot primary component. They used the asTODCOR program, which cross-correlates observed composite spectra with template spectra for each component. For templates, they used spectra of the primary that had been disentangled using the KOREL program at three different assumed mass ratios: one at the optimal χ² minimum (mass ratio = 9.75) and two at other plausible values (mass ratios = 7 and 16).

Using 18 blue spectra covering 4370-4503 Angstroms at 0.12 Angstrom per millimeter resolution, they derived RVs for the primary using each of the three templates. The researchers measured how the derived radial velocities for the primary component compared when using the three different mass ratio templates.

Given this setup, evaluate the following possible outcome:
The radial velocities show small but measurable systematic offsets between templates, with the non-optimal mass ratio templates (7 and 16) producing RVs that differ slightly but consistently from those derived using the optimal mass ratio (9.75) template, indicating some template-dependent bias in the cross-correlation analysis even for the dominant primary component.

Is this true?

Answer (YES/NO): YES